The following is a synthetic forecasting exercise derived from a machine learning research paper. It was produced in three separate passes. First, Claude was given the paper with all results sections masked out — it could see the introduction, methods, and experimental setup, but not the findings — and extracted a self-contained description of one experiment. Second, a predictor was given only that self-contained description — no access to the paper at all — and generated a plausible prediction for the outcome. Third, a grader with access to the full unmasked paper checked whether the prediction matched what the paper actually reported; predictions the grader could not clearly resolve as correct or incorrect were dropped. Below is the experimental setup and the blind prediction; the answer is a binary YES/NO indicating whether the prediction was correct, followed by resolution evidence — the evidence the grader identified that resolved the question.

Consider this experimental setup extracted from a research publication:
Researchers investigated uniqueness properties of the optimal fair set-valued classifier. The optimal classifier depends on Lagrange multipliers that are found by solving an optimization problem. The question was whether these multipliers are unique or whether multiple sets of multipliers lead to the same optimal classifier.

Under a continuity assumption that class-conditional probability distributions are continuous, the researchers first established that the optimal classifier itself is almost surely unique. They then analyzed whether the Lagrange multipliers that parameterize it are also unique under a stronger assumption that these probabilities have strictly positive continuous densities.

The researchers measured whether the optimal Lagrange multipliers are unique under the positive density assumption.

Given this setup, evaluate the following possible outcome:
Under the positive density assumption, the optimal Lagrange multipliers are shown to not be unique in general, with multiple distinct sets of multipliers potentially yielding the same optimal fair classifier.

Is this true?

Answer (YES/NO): NO